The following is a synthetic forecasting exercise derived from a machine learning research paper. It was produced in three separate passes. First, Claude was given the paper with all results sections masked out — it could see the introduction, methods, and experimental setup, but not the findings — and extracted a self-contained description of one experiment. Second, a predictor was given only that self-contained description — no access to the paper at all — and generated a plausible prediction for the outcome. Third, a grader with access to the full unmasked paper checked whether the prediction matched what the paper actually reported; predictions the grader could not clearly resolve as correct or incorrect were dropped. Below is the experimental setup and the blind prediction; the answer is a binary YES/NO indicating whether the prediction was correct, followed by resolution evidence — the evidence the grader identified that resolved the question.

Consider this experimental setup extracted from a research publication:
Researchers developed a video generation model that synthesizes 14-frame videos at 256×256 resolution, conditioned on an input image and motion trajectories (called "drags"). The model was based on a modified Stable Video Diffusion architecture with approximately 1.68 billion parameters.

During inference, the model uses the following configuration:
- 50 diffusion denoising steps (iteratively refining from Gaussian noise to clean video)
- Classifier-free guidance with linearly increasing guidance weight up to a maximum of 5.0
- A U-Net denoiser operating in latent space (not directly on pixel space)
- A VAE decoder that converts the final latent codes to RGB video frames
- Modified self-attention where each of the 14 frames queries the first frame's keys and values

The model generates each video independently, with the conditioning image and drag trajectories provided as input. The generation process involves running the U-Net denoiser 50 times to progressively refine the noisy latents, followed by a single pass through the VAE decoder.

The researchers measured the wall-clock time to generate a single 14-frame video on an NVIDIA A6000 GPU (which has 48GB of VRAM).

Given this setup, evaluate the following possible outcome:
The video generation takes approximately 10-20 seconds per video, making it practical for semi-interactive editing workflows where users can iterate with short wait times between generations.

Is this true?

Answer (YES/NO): YES